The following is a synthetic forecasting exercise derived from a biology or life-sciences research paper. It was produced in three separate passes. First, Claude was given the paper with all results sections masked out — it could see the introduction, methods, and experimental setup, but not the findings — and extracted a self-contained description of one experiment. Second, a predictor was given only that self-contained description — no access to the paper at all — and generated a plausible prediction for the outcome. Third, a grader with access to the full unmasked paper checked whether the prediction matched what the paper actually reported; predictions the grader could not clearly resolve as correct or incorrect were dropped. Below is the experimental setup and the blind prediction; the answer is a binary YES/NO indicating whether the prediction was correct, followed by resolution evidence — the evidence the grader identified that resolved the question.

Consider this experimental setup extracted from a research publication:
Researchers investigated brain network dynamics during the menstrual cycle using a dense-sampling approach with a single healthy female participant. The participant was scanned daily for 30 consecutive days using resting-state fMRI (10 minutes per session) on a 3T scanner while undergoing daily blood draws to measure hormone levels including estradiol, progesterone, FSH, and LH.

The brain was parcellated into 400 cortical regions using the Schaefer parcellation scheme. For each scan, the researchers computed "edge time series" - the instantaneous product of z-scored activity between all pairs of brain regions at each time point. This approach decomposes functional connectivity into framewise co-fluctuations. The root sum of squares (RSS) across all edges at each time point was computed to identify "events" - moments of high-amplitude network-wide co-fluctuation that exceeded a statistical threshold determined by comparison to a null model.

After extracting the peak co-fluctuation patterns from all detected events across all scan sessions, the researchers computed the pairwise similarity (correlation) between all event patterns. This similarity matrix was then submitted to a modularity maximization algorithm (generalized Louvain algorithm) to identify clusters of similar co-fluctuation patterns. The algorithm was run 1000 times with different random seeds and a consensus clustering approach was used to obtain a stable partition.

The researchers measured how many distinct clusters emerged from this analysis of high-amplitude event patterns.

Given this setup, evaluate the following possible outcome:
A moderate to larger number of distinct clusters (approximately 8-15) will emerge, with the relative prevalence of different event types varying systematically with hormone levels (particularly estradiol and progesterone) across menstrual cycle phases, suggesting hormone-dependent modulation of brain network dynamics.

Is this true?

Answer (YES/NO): NO